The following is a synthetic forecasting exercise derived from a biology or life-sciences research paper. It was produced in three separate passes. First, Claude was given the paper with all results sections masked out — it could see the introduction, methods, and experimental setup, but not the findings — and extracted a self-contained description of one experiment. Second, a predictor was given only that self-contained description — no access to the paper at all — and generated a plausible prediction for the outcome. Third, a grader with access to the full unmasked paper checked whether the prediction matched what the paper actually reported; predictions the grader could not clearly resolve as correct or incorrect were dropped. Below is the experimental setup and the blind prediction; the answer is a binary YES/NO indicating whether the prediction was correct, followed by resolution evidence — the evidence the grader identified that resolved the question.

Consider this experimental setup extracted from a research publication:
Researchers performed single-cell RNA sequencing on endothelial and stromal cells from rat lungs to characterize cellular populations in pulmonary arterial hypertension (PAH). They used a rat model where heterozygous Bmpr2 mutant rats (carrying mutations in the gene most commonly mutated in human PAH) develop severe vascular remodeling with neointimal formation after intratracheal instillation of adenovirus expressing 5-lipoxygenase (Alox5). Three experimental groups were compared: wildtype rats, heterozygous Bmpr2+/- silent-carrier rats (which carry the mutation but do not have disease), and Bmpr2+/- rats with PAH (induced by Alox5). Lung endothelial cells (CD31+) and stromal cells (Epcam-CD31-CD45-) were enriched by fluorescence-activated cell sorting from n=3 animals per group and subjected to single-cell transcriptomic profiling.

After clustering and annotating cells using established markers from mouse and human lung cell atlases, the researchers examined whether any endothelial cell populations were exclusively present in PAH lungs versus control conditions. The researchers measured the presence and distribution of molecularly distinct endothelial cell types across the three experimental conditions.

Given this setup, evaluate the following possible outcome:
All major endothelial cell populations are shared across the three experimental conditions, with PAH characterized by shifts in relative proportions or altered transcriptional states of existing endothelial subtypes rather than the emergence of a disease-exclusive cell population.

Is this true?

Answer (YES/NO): NO